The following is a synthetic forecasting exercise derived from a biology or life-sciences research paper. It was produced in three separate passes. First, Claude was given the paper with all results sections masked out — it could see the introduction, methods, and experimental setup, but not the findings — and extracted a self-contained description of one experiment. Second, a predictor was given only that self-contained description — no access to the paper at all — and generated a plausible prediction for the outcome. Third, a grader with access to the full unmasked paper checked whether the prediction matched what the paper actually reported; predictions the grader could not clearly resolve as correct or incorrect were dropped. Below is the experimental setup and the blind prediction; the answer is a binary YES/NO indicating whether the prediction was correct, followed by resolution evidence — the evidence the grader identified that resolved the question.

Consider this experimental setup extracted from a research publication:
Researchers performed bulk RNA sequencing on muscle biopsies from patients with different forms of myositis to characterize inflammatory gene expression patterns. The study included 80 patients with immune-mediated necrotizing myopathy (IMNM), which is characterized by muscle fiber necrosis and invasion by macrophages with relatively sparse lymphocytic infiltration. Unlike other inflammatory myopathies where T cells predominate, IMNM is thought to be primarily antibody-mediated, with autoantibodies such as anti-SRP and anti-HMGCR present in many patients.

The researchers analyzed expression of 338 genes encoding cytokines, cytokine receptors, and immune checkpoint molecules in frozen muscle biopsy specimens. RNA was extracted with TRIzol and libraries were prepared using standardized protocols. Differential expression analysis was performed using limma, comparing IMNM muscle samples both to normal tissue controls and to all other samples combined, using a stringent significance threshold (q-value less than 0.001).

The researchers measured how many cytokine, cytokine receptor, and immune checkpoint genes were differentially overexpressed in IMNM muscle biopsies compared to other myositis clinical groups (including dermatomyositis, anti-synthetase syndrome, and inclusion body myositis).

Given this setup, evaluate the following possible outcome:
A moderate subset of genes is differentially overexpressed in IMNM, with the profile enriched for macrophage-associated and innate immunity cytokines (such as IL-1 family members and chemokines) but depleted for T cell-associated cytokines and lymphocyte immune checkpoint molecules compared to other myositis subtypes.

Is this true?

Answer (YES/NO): NO